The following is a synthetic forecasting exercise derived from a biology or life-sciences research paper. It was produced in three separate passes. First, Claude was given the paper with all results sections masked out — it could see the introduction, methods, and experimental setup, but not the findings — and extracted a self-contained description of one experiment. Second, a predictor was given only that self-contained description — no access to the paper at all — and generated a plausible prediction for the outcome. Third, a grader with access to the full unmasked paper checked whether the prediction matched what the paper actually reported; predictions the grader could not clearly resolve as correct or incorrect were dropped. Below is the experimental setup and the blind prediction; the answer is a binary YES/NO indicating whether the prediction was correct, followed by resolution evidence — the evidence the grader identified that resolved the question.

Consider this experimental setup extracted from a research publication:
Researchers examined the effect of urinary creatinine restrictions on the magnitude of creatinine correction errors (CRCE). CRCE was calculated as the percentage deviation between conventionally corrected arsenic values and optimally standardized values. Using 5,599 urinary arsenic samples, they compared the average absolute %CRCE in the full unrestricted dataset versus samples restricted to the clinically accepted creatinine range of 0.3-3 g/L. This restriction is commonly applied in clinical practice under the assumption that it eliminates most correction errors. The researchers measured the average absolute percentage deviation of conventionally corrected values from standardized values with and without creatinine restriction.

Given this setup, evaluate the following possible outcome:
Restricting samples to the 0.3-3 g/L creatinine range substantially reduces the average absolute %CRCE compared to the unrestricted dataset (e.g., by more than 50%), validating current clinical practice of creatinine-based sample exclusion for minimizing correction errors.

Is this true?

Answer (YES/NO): NO